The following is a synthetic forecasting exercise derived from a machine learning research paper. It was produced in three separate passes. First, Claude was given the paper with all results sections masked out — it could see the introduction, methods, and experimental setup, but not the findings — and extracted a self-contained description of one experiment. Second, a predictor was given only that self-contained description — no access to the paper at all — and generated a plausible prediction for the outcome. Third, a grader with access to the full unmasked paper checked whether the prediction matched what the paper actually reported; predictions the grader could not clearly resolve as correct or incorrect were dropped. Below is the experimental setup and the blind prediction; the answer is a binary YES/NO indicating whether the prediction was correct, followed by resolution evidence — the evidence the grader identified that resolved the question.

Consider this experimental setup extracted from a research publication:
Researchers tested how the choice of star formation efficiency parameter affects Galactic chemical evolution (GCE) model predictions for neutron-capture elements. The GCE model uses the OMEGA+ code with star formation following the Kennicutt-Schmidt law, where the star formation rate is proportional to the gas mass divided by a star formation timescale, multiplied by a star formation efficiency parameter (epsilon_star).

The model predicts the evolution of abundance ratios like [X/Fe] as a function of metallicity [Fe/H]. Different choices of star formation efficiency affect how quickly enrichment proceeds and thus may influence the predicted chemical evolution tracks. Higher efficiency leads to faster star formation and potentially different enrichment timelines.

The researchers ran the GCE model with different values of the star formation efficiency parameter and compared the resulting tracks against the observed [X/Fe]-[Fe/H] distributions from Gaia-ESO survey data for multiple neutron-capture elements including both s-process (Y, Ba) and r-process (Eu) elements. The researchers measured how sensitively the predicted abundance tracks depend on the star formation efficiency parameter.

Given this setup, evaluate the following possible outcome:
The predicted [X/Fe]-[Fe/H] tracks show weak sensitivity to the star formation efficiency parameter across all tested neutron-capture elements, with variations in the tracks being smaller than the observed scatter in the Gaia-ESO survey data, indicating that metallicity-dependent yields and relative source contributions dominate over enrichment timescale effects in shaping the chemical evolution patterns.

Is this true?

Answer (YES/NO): YES